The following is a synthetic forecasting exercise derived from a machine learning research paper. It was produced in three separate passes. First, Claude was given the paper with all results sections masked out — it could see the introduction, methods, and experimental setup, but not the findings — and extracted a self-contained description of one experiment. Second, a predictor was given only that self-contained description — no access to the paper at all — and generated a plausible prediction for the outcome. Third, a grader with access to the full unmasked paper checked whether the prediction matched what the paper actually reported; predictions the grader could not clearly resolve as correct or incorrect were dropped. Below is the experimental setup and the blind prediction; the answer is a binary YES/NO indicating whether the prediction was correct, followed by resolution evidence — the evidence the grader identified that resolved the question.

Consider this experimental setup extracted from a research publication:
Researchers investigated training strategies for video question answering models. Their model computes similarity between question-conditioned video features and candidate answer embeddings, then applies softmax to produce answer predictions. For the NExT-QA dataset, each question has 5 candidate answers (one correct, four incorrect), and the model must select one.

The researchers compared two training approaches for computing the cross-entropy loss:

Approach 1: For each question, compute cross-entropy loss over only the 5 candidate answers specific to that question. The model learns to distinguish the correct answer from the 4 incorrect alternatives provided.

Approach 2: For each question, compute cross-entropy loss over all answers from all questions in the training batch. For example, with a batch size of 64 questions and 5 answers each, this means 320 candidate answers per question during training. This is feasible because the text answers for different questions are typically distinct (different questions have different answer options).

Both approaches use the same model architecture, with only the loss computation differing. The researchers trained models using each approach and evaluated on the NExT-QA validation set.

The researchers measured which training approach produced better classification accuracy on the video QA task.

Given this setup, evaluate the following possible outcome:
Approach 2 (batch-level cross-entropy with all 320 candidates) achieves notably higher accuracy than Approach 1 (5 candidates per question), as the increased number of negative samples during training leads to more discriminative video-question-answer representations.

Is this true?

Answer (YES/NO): YES